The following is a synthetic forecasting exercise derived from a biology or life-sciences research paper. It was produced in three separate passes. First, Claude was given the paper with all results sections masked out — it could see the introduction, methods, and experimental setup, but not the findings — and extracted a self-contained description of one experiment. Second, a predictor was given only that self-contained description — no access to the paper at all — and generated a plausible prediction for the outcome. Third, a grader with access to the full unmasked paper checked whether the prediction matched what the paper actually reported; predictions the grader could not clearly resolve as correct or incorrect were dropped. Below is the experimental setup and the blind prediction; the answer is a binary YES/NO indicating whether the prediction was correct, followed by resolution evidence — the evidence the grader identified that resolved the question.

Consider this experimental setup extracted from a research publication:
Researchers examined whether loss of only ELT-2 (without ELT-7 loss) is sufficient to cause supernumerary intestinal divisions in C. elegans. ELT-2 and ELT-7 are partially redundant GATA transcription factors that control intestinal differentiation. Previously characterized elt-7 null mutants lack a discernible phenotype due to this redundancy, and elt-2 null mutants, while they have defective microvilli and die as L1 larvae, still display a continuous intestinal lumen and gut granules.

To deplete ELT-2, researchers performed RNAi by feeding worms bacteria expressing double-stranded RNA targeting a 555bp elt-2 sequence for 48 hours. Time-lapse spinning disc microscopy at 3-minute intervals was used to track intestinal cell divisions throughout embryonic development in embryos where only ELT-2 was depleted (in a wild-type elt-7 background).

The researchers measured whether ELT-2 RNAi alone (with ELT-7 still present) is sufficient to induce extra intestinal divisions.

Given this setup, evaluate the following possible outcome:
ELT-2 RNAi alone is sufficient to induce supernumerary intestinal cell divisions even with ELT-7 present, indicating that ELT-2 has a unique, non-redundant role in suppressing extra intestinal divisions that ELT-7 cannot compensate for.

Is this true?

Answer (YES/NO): NO